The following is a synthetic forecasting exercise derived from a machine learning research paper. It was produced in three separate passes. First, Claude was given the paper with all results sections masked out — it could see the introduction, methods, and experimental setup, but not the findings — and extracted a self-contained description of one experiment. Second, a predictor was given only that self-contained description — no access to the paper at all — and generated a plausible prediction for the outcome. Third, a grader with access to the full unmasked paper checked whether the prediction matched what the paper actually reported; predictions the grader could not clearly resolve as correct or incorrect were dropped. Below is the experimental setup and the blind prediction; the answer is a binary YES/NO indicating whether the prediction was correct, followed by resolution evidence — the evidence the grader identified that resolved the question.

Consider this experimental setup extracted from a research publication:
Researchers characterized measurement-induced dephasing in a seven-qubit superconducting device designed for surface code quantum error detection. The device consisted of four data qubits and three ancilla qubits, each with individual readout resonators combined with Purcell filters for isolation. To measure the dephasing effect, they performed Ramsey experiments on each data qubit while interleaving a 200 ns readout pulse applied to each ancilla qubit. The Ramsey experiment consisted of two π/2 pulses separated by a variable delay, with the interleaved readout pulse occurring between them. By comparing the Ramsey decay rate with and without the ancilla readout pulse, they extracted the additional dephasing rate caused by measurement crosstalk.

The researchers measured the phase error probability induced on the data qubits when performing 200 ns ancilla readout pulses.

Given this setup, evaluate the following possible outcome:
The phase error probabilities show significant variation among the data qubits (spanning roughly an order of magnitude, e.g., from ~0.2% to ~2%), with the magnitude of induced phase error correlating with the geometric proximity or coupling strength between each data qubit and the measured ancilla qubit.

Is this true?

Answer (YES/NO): NO